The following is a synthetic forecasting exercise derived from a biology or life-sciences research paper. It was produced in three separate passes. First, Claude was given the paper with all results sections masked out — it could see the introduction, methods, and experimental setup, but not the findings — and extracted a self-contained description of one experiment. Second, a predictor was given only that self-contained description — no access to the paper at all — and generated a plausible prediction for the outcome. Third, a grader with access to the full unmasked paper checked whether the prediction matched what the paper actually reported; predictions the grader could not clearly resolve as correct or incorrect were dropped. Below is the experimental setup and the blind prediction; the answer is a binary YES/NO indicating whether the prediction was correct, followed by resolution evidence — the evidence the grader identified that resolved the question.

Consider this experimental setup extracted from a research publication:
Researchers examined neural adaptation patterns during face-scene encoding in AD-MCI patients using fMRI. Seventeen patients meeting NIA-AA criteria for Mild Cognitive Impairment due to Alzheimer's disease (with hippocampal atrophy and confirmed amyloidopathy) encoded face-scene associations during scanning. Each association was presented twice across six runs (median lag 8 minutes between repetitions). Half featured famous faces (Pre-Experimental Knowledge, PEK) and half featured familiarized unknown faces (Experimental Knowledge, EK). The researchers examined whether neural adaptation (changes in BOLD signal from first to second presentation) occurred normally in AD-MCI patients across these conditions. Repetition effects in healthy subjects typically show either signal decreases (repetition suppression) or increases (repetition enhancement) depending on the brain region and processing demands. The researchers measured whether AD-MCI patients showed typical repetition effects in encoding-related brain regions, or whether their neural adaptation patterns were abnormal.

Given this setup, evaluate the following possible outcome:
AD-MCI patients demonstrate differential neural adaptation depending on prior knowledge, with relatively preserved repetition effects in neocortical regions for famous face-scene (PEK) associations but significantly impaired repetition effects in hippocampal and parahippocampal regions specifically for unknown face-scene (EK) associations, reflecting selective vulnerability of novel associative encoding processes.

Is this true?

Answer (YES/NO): NO